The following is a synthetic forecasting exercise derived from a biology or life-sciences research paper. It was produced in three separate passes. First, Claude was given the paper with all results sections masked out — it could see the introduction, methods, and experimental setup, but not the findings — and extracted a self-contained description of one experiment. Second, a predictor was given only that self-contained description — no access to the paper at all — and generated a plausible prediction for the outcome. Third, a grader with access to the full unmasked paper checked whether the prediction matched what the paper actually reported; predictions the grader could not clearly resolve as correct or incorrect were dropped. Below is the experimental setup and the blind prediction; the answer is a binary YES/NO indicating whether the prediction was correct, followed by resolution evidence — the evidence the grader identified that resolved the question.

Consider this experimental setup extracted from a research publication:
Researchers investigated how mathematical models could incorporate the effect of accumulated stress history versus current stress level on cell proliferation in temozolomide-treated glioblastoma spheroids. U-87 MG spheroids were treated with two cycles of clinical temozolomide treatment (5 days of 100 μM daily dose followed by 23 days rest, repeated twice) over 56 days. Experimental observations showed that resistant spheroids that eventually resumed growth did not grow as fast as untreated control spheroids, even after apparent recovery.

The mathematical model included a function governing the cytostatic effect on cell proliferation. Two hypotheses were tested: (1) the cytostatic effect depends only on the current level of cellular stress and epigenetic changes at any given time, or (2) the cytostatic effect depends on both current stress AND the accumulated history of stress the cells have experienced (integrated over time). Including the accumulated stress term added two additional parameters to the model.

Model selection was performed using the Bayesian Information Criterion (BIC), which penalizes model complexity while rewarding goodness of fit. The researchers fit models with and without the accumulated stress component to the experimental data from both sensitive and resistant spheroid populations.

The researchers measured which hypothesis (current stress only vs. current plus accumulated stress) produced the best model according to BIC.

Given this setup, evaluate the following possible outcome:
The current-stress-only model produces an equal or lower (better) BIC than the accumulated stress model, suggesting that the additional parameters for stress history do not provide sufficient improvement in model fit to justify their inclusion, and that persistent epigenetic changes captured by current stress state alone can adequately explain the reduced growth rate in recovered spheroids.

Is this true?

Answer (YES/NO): YES